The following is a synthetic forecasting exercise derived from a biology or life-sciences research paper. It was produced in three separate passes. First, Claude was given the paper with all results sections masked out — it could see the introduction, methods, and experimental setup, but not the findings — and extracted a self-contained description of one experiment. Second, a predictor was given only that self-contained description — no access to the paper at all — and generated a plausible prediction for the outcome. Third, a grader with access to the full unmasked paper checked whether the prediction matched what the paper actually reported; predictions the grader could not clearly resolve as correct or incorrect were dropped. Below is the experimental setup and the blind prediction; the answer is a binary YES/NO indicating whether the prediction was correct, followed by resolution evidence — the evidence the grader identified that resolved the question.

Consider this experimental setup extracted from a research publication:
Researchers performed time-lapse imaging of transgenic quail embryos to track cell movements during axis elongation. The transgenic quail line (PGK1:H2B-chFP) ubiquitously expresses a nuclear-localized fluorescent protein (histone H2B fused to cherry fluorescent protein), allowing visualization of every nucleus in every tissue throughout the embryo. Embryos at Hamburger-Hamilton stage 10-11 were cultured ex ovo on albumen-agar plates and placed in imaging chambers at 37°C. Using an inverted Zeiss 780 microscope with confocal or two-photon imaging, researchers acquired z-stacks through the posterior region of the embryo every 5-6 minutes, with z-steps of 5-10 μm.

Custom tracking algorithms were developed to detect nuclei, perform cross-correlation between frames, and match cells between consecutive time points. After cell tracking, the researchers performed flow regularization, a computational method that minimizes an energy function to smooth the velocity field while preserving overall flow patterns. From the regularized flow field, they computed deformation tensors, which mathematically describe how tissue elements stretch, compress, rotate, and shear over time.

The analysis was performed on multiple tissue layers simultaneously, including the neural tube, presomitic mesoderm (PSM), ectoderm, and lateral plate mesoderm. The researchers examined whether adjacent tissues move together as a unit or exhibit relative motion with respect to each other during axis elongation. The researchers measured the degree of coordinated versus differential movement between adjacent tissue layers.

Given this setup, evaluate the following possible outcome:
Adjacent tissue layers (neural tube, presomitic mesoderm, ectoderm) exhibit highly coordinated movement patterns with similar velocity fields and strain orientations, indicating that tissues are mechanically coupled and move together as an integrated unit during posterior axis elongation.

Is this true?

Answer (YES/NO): NO